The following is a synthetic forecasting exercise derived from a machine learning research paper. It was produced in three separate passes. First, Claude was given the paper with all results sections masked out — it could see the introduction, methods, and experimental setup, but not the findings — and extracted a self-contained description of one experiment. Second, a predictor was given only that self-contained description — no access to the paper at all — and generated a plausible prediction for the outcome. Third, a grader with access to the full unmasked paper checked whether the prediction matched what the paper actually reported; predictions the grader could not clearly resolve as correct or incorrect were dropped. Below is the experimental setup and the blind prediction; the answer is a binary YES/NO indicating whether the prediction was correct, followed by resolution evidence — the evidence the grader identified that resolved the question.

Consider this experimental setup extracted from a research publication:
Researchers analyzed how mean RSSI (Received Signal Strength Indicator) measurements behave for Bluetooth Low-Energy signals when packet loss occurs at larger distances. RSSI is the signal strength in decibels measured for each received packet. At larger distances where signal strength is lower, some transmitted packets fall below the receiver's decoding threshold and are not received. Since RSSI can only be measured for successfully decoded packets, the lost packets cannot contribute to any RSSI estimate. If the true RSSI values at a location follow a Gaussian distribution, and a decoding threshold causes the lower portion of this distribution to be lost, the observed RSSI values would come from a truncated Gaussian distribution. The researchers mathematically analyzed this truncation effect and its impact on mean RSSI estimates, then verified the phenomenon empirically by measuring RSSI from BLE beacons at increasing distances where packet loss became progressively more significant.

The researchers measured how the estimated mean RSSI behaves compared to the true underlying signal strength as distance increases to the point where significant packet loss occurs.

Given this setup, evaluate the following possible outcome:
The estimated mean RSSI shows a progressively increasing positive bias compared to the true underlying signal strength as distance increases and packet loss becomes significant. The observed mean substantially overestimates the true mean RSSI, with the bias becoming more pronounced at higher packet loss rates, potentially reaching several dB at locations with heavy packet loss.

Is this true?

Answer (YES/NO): YES